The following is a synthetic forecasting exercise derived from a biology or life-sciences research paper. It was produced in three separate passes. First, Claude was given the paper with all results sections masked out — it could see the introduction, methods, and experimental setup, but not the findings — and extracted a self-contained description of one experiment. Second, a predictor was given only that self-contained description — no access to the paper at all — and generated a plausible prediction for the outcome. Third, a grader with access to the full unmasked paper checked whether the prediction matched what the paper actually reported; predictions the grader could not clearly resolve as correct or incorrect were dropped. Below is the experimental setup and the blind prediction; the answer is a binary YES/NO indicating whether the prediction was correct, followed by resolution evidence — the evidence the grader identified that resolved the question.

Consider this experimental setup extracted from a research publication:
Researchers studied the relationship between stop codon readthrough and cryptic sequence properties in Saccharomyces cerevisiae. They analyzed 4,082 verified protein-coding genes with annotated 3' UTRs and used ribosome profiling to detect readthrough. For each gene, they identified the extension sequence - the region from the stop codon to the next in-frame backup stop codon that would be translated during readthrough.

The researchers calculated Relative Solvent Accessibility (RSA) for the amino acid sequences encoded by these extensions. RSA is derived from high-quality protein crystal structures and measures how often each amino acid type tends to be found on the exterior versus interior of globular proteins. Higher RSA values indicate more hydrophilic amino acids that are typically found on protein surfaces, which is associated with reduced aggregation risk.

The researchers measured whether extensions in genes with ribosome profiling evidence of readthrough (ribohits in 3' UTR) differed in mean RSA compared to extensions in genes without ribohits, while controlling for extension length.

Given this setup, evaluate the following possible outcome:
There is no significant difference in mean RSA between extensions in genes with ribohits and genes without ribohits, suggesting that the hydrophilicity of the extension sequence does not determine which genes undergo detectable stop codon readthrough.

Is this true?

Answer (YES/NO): NO